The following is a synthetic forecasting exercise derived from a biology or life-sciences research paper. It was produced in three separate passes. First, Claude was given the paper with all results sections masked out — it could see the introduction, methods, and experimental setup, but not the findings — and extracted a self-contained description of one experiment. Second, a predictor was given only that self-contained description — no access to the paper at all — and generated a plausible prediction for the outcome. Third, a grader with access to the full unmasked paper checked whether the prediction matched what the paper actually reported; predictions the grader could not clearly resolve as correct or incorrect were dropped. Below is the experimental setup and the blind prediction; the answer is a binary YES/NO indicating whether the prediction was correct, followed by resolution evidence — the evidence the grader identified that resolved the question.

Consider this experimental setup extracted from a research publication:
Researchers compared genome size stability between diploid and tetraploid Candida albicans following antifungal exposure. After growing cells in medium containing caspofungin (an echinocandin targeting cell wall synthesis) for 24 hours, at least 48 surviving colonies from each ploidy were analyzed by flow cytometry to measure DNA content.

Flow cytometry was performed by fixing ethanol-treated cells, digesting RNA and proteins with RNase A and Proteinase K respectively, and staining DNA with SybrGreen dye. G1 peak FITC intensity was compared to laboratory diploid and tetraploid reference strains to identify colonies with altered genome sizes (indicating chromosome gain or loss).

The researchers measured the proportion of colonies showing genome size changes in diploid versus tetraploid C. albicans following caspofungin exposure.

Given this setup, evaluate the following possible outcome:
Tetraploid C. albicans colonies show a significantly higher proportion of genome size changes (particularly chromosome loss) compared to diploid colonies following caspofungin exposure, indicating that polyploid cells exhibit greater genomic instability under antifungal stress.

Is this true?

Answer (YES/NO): YES